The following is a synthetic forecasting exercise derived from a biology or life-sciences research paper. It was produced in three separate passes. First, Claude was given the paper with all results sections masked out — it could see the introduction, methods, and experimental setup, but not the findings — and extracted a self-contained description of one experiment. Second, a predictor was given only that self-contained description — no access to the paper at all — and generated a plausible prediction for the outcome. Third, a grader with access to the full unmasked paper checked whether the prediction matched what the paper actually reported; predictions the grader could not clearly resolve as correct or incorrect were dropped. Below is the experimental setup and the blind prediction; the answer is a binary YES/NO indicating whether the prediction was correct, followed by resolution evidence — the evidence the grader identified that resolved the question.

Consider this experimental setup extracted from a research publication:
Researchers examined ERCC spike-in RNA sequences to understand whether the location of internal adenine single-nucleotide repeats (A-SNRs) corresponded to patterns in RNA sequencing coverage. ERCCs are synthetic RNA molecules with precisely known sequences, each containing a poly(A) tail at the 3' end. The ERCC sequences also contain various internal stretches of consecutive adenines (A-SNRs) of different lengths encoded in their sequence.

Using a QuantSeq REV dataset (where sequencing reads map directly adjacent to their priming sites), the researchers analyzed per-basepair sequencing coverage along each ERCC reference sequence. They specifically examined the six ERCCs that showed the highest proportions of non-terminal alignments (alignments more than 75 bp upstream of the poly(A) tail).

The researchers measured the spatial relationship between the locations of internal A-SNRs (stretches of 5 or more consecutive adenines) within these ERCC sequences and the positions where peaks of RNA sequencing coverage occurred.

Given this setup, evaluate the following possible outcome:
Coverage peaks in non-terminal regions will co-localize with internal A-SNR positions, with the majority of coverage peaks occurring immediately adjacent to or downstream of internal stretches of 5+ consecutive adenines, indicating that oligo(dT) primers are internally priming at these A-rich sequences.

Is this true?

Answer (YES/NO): YES